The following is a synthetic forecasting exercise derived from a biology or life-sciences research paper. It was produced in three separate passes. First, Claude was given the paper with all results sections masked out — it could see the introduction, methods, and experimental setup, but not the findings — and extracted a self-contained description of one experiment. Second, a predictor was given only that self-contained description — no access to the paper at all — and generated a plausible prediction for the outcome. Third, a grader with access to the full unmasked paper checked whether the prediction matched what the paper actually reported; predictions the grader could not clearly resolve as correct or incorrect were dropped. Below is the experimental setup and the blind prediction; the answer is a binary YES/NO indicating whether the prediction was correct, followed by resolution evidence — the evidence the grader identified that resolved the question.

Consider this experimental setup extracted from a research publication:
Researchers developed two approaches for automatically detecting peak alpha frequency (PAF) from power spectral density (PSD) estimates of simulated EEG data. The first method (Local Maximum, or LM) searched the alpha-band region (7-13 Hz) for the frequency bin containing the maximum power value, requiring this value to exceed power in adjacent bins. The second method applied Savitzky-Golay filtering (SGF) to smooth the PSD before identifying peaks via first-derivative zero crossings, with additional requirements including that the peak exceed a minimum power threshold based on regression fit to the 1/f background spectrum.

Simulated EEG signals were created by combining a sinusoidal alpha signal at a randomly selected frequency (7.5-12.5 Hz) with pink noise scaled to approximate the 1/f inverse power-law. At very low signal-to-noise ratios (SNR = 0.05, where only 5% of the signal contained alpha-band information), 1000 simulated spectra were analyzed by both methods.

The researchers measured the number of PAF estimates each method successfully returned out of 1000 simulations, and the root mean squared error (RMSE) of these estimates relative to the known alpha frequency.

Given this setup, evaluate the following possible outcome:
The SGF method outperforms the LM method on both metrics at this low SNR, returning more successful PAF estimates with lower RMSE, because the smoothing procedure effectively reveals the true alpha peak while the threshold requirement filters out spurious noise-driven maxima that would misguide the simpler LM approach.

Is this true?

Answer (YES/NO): NO